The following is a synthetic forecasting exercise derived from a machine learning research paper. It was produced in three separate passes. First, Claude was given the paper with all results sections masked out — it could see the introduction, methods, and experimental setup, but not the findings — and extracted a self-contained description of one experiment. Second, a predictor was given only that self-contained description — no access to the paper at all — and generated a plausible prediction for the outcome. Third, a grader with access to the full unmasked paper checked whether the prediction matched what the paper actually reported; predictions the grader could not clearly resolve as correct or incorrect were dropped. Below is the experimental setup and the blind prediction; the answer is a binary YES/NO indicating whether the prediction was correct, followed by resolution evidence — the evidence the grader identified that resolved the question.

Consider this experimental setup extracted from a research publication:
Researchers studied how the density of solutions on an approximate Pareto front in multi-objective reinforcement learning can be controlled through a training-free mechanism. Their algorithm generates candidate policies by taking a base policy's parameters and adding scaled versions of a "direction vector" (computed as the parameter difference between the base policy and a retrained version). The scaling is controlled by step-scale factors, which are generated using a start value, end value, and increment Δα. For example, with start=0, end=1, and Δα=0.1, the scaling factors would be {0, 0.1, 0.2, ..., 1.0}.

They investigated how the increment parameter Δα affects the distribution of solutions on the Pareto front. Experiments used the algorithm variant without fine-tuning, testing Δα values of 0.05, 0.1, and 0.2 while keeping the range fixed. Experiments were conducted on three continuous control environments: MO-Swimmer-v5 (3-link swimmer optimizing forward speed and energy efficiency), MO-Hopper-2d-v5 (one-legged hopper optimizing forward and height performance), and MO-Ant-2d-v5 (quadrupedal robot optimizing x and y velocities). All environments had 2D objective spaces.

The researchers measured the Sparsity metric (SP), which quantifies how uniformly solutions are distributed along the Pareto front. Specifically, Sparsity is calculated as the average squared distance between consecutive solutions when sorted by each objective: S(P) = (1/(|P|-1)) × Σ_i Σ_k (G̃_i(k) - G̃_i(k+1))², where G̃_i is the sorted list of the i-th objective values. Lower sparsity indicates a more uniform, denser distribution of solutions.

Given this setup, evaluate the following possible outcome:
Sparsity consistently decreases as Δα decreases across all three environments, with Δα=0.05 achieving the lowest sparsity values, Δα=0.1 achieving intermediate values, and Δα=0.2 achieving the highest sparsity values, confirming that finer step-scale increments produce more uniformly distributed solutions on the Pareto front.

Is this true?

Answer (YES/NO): YES